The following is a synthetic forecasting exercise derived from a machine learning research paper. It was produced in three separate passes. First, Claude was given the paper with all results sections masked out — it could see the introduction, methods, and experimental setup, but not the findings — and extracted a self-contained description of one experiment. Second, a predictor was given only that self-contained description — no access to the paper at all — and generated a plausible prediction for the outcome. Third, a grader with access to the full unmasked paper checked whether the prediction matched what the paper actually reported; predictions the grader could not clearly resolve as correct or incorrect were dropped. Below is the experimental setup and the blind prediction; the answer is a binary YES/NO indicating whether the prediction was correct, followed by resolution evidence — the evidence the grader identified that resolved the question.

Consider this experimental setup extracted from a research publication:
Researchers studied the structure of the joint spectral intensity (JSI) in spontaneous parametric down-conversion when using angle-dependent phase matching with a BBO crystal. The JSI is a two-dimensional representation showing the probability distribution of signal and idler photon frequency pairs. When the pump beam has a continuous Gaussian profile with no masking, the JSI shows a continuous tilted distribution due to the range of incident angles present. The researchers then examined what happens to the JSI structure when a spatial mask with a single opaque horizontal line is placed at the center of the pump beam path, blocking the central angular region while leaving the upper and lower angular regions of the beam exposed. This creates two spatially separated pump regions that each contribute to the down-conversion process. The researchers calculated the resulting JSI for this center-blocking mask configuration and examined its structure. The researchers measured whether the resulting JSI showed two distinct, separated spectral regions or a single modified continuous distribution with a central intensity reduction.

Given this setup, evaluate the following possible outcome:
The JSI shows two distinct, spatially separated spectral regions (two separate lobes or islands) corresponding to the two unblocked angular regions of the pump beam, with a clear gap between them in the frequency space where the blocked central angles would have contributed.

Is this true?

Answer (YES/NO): YES